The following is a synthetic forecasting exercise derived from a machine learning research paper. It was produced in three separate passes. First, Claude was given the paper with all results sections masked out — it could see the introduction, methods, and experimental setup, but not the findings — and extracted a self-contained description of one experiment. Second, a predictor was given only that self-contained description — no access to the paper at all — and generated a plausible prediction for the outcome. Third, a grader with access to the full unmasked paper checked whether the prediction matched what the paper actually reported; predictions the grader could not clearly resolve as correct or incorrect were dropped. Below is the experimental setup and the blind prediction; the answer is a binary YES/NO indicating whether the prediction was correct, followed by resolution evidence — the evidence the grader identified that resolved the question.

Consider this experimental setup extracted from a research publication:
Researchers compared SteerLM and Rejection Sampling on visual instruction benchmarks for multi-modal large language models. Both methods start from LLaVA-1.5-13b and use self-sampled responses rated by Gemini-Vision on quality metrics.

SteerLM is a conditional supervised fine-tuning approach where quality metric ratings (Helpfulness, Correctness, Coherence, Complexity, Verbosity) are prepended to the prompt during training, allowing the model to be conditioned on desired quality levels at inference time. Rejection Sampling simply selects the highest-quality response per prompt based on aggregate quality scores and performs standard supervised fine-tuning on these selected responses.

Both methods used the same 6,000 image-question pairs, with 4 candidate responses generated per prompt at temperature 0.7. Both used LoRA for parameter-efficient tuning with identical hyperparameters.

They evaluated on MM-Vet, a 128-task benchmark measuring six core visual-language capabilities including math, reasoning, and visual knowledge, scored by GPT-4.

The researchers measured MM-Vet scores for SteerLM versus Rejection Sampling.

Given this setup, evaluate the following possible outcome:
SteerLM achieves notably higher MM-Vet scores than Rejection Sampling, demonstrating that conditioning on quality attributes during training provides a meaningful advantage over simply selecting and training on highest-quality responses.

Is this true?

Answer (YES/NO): NO